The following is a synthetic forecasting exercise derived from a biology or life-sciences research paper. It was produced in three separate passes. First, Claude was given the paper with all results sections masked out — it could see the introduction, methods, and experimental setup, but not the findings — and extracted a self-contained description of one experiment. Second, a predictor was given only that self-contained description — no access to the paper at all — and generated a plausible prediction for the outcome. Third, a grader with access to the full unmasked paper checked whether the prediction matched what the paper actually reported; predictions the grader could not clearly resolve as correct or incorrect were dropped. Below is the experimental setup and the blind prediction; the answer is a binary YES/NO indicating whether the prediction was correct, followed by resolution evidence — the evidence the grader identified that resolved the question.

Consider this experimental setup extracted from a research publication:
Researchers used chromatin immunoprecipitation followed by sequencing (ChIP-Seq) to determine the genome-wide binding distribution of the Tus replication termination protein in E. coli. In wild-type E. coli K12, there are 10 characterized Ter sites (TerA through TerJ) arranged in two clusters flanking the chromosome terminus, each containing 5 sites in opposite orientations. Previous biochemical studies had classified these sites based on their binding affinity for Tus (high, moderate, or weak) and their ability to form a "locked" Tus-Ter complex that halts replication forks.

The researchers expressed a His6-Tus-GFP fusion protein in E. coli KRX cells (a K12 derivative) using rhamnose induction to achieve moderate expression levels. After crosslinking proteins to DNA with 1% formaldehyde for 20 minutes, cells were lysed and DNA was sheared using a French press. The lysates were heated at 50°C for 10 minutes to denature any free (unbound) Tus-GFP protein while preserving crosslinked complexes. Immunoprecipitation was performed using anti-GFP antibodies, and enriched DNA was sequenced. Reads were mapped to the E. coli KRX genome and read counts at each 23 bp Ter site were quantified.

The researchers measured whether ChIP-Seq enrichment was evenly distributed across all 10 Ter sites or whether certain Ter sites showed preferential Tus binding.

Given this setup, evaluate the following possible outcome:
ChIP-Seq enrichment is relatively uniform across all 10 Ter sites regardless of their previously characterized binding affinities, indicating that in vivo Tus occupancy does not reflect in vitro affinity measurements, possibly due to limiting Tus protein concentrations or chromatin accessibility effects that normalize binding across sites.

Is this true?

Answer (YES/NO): NO